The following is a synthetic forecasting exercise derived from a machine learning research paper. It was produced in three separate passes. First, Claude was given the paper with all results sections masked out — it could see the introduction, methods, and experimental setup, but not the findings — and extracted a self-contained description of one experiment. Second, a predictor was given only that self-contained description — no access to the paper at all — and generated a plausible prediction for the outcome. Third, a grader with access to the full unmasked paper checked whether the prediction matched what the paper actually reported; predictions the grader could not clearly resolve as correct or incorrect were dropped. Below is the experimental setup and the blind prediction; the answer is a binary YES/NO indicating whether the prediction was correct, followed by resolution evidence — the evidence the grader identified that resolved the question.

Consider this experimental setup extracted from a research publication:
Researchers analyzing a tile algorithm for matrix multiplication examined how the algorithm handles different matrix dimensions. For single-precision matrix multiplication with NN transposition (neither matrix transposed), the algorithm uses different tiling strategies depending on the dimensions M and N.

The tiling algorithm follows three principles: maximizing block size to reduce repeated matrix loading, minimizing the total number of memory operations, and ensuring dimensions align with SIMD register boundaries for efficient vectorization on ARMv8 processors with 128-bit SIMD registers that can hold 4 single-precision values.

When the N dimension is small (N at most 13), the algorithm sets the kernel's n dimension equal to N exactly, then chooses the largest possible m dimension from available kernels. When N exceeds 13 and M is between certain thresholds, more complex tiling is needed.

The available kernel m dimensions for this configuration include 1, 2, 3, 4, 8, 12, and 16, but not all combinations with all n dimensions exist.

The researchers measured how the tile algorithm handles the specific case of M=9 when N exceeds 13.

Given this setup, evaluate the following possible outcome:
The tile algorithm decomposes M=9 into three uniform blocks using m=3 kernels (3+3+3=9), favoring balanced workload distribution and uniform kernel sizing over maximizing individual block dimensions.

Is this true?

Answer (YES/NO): NO